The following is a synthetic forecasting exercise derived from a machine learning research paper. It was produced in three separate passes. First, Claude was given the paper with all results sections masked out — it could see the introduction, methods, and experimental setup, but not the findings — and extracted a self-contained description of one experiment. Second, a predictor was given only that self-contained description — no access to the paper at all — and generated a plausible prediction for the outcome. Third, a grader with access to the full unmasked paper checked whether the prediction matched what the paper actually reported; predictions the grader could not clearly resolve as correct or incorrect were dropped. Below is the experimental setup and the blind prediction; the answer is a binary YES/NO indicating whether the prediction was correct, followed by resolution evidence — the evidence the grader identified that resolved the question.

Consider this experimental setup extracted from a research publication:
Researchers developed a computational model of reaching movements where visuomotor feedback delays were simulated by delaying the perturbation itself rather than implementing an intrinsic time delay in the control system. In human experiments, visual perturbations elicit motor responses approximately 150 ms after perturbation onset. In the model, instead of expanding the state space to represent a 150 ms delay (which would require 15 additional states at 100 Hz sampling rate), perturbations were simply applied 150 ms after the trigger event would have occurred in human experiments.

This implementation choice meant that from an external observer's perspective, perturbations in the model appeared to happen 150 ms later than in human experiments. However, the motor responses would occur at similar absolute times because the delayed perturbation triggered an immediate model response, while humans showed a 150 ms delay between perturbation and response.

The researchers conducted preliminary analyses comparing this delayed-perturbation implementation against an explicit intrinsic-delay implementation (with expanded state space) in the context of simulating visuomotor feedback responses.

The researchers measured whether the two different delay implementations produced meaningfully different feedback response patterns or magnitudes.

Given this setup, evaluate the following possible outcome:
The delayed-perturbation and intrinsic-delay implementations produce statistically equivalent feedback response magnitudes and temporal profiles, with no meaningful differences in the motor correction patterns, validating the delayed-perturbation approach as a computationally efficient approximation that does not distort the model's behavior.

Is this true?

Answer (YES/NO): YES